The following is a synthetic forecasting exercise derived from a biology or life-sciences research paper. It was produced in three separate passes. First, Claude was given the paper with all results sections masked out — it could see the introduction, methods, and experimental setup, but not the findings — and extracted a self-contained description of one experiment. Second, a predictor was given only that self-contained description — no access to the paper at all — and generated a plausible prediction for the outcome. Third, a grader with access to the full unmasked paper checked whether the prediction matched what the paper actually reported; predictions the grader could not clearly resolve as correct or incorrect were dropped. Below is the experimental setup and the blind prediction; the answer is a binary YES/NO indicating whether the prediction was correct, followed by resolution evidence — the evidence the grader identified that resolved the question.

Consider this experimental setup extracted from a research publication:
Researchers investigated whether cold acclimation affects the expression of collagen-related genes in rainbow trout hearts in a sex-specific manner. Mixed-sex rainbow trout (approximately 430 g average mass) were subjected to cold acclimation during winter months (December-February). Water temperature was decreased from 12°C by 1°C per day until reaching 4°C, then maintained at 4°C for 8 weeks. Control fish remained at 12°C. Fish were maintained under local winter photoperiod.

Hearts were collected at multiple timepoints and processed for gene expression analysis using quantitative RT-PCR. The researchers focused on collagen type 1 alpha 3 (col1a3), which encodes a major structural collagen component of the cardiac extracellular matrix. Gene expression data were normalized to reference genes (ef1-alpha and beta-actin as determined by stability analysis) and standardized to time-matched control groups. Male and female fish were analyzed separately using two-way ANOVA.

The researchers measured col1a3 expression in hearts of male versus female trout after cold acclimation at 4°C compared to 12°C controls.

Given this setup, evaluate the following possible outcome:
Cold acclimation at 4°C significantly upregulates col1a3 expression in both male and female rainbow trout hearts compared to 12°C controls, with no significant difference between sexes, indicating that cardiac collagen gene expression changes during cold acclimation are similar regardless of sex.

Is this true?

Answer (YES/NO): NO